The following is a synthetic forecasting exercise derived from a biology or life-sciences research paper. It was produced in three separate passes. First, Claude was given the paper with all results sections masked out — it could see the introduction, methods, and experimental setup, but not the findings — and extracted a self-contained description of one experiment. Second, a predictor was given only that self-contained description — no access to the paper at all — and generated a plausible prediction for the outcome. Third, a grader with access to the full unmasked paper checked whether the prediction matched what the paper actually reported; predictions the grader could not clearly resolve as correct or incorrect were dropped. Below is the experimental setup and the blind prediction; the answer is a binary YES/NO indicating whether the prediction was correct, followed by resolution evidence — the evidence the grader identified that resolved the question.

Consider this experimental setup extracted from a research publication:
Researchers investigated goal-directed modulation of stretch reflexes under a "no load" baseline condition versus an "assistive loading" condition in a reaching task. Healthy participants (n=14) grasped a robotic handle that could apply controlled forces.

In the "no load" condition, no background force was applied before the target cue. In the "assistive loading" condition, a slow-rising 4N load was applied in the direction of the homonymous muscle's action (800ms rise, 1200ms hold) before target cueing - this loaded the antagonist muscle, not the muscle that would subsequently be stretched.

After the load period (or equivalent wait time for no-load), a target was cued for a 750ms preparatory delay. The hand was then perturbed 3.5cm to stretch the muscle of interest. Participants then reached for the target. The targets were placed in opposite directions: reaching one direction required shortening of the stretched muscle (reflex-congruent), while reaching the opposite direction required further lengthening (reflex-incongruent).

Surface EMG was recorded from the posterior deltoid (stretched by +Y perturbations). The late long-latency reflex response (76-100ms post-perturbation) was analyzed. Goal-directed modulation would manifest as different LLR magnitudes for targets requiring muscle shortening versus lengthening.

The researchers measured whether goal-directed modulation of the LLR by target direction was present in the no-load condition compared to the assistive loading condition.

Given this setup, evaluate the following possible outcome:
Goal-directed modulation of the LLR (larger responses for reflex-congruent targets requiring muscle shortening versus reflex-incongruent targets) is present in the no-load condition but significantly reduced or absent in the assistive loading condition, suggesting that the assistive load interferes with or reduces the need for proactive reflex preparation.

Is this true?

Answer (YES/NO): NO